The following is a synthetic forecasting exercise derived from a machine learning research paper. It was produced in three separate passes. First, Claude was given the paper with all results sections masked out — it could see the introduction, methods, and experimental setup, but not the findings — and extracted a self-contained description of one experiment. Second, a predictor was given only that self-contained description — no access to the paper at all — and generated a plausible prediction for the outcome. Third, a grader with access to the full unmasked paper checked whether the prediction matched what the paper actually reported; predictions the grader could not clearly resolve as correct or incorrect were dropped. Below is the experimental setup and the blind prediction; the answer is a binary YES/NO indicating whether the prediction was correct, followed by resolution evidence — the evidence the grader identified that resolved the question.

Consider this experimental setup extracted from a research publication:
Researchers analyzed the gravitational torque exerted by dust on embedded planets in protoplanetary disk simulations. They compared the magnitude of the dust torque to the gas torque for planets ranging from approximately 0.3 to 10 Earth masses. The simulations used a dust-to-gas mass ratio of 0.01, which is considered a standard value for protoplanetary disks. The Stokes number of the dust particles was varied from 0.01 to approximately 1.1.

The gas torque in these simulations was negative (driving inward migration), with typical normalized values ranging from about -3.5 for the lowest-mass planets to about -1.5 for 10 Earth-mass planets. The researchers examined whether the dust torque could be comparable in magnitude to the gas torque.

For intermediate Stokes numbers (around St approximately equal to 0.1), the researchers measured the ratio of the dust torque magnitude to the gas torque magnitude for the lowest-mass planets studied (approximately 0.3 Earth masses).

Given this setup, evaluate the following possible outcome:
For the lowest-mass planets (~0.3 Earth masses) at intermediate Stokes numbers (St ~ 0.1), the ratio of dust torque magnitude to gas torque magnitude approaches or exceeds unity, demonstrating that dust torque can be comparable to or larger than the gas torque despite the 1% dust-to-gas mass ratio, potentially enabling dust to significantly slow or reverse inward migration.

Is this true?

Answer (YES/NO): YES